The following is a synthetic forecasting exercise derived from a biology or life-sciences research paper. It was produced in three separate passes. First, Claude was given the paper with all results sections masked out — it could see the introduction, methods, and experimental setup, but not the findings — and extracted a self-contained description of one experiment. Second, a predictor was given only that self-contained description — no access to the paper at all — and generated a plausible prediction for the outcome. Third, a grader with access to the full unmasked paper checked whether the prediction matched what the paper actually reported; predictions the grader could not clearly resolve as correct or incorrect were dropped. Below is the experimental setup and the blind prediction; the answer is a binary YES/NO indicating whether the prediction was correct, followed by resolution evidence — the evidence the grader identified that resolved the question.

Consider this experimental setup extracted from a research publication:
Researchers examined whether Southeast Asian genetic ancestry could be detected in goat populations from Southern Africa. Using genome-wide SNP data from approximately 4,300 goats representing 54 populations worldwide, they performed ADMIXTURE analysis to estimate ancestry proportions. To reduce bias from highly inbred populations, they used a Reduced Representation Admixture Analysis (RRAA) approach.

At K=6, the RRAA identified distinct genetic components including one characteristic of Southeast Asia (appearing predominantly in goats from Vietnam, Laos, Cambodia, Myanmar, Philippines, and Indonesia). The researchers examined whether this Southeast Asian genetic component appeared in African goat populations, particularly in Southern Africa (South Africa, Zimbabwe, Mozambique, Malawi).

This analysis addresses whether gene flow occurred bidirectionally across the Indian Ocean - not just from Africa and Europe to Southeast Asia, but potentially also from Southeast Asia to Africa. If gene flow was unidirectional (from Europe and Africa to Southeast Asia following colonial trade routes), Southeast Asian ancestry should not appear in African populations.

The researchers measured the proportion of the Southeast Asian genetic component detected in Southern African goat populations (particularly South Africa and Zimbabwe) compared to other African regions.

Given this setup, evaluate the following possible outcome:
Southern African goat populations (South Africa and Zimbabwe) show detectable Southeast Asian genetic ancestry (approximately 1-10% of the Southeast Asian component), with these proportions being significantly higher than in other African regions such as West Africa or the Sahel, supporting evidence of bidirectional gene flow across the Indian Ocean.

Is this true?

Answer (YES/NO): YES